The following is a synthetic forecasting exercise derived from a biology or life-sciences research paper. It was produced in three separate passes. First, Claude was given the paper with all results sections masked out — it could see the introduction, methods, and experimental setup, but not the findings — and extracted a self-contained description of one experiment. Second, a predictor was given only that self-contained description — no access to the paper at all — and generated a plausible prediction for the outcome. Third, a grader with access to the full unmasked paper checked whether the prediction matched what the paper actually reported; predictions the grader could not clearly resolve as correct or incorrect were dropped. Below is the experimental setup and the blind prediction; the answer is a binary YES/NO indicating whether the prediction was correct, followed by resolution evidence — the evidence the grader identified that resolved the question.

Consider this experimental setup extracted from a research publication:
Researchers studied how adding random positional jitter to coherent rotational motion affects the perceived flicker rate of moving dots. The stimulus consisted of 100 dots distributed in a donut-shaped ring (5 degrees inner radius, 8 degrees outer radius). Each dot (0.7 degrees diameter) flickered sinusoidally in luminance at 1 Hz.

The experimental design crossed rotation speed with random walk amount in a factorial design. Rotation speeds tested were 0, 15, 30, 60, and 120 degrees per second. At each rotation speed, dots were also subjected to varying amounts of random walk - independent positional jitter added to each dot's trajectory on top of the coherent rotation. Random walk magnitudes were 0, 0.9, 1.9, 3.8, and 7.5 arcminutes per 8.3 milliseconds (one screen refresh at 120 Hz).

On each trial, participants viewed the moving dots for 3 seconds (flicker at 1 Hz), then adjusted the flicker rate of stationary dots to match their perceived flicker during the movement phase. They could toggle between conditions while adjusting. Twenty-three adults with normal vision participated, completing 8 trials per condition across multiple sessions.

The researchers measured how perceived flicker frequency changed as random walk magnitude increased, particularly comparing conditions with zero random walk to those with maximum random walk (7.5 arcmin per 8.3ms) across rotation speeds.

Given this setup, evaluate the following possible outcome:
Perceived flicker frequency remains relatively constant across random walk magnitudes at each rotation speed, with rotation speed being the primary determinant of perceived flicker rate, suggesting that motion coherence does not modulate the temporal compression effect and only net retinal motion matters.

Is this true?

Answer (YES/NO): NO